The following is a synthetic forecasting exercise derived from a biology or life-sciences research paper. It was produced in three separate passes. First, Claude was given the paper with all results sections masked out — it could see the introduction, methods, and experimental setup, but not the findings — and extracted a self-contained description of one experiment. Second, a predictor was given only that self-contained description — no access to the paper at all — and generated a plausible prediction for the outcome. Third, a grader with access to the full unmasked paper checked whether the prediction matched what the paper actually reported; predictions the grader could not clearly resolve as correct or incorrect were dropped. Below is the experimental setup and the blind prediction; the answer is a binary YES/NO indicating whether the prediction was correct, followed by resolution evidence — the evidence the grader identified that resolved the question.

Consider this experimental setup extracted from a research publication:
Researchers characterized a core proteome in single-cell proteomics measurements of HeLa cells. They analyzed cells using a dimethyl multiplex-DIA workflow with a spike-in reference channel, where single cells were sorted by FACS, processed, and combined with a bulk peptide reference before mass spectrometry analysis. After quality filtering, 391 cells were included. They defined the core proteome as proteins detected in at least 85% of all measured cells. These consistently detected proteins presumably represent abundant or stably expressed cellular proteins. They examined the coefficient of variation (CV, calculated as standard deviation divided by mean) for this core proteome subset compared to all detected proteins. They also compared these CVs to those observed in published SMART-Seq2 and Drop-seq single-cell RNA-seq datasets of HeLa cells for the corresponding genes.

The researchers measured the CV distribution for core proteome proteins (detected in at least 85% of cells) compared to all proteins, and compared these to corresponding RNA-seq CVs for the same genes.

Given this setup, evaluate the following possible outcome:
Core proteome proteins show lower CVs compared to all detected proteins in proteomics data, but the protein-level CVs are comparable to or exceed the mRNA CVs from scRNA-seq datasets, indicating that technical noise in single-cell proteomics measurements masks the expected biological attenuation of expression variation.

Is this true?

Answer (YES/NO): NO